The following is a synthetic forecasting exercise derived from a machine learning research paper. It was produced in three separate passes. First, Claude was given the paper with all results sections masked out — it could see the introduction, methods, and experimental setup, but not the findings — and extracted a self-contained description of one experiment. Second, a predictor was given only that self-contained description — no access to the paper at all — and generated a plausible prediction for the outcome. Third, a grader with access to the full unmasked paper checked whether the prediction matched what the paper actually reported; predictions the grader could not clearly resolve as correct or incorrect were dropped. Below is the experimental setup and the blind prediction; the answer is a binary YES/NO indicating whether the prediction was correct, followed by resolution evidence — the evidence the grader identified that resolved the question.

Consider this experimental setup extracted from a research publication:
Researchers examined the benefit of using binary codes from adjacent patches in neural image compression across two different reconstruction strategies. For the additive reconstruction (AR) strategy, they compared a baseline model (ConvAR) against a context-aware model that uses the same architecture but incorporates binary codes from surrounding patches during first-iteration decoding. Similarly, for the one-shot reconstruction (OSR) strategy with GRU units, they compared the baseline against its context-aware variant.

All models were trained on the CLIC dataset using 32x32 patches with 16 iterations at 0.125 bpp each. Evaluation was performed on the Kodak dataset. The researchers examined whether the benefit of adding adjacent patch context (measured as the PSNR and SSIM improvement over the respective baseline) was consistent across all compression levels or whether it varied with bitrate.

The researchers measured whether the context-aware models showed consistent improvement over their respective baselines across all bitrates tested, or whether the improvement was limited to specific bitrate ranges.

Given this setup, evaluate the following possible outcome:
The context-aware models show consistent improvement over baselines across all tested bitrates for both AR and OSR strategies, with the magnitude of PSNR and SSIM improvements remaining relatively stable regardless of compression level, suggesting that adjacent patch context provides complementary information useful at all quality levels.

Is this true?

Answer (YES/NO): NO